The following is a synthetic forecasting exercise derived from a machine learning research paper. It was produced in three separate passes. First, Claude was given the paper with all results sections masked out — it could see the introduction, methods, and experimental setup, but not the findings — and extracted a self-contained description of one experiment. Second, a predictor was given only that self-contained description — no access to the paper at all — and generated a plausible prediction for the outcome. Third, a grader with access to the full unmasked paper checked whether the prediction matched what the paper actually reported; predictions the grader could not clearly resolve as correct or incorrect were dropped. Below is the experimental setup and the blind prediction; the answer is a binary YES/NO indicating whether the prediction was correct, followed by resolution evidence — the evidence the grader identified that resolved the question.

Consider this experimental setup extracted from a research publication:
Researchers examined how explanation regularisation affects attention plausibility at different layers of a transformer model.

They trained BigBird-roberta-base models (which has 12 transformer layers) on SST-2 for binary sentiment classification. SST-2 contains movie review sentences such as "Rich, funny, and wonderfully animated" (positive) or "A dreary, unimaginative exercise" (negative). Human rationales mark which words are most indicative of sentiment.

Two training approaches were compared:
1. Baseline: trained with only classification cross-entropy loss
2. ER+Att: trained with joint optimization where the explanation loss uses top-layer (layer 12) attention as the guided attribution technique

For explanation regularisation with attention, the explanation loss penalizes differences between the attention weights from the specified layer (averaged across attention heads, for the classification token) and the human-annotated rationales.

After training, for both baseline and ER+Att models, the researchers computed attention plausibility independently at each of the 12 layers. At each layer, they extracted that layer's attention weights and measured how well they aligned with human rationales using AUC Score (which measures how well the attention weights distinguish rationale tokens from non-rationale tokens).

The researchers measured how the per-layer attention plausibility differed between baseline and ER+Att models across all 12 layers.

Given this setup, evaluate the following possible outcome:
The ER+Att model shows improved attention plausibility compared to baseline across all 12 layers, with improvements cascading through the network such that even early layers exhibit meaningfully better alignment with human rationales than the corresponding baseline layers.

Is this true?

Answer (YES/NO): NO